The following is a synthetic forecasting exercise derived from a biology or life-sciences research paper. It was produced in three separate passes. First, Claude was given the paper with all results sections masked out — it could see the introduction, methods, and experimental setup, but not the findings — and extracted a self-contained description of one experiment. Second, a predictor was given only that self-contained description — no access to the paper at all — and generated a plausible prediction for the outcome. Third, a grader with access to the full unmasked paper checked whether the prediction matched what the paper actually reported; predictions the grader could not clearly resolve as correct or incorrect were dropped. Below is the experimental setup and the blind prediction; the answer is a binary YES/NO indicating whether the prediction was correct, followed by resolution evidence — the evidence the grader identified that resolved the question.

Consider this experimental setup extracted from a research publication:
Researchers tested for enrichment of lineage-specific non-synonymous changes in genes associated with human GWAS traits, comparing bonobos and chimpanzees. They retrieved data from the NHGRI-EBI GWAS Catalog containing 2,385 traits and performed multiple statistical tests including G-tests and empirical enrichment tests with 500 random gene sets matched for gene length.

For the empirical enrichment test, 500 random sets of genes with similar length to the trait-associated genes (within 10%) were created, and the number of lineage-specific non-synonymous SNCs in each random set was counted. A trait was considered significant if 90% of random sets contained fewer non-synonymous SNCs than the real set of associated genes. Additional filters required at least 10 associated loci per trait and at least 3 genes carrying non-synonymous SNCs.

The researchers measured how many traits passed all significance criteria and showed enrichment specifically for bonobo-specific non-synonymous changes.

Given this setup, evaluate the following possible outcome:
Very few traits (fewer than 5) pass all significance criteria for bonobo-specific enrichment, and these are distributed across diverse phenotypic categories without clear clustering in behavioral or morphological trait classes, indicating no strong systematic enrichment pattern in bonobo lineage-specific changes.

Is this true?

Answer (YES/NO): NO